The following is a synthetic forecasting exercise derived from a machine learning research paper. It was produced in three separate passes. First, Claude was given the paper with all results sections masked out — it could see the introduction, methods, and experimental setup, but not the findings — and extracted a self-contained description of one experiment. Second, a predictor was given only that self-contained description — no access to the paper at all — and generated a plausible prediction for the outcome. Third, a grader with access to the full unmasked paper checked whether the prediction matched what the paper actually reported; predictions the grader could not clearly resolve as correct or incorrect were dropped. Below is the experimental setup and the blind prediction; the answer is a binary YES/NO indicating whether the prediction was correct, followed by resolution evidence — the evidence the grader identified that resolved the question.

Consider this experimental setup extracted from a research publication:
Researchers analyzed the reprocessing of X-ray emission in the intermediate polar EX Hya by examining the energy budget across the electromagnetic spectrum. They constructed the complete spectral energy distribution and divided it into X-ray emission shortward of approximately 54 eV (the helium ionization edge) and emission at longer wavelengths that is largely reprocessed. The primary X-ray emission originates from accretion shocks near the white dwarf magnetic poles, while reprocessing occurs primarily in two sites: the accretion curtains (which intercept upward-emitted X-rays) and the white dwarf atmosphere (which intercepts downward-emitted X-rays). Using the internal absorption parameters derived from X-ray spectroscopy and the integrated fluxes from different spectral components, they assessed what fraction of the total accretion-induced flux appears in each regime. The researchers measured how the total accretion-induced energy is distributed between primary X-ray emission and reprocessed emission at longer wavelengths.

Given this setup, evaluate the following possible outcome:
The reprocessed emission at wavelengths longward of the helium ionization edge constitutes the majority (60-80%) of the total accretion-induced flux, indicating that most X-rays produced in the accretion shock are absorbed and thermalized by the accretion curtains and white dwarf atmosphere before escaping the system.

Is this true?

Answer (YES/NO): YES